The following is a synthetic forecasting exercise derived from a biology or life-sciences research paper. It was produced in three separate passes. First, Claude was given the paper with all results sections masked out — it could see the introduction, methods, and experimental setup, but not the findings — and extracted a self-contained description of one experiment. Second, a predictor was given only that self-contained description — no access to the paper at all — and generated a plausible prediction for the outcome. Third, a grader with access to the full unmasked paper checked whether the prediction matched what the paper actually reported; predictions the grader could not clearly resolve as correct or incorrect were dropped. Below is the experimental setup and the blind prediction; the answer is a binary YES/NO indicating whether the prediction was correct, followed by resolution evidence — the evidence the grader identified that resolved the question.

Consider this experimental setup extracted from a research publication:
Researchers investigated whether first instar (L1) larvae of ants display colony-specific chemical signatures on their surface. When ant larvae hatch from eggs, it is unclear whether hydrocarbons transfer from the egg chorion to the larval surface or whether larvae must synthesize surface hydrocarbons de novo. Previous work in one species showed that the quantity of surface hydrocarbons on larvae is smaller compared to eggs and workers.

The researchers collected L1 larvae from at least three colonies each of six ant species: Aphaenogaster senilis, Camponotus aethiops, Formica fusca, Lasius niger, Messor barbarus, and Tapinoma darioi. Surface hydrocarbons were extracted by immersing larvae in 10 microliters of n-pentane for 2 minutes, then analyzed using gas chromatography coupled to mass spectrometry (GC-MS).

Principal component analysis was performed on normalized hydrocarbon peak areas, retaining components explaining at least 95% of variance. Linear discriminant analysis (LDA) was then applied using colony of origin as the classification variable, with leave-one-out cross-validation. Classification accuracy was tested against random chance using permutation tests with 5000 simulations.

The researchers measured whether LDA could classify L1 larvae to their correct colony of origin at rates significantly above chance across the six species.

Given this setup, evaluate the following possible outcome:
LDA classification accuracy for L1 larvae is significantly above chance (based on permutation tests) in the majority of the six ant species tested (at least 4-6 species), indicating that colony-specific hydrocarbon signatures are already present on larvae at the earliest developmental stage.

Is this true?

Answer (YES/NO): YES